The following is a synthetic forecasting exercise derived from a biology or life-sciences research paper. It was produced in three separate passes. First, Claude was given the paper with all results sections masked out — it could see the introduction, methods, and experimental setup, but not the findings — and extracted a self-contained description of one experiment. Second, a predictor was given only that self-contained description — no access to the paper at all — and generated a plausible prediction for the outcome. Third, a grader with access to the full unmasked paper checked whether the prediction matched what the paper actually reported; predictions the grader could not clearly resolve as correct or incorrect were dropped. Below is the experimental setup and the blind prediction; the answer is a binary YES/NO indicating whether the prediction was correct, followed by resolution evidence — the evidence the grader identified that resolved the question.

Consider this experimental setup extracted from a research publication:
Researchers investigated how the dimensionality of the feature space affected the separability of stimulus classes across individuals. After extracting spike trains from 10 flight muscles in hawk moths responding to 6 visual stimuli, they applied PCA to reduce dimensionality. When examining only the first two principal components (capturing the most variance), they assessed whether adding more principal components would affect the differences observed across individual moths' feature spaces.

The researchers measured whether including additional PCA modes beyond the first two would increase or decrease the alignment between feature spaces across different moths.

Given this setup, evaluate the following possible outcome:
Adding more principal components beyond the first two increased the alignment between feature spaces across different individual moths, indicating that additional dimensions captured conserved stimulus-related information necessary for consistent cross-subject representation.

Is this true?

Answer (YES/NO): NO